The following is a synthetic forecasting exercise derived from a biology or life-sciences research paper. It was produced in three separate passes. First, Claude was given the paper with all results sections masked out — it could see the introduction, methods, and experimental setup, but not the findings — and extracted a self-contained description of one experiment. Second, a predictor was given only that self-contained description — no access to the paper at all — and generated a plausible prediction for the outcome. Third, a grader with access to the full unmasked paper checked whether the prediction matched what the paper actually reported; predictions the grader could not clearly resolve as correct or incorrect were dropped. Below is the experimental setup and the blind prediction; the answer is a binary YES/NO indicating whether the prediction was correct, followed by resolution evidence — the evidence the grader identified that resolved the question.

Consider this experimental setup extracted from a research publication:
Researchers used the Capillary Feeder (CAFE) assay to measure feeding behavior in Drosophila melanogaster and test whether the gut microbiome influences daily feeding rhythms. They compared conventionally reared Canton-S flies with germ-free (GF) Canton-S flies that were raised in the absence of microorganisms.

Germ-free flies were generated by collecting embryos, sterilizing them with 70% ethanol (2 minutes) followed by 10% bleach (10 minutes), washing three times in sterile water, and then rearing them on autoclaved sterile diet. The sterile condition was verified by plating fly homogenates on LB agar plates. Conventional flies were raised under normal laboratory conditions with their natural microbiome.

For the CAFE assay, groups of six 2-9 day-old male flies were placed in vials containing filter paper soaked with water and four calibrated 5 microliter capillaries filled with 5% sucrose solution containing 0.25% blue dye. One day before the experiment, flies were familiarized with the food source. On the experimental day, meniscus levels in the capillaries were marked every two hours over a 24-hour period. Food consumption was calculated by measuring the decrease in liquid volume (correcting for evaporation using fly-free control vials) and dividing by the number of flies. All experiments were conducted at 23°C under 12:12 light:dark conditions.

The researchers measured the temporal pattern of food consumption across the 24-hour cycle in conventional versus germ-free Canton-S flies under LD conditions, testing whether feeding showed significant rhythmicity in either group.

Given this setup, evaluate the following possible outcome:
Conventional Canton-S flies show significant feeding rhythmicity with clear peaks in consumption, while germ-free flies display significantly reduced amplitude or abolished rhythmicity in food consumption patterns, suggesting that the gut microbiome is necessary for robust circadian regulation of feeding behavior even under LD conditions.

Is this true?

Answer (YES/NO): NO